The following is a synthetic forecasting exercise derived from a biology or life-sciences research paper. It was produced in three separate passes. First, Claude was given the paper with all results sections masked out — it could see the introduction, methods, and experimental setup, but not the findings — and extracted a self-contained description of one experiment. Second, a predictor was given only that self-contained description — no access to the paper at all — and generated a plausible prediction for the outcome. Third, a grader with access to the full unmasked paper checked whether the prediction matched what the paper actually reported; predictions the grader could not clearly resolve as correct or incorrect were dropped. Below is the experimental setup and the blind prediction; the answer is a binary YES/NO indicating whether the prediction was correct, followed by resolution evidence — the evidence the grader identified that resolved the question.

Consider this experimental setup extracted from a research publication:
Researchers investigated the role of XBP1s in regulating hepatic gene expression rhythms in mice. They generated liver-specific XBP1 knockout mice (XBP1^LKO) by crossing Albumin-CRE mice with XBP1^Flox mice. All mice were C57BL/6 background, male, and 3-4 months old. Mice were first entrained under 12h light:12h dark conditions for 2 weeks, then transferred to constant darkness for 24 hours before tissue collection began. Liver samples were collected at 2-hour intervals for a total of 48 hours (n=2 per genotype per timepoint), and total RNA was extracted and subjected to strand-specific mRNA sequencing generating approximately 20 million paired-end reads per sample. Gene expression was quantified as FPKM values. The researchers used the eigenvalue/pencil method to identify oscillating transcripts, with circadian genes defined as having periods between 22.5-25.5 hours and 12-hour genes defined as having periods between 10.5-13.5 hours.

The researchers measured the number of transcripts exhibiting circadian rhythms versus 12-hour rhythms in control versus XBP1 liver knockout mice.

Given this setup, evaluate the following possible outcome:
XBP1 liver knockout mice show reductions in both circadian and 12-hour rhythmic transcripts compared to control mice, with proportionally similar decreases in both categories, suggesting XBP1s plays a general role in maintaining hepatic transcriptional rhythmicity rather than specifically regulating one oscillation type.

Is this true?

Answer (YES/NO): NO